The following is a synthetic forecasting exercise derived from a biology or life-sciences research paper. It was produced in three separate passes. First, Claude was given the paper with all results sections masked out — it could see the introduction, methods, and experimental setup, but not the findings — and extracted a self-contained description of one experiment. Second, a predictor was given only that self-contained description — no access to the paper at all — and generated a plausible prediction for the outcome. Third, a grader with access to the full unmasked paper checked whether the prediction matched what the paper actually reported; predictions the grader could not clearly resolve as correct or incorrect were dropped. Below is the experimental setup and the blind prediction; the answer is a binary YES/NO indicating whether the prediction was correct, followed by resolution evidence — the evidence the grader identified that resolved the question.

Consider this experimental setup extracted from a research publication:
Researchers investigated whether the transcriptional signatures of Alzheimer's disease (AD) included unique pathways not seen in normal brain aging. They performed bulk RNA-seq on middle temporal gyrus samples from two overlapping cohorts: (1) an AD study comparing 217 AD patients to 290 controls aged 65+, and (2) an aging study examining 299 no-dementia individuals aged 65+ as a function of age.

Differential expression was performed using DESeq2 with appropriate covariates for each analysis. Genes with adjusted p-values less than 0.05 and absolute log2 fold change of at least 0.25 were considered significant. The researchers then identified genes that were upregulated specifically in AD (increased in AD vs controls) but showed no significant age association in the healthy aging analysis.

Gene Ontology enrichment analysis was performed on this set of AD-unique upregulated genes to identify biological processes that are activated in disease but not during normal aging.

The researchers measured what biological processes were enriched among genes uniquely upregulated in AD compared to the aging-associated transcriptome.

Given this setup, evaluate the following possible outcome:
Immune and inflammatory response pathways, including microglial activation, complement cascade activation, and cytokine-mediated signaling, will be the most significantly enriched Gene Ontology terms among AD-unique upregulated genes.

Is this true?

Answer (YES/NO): NO